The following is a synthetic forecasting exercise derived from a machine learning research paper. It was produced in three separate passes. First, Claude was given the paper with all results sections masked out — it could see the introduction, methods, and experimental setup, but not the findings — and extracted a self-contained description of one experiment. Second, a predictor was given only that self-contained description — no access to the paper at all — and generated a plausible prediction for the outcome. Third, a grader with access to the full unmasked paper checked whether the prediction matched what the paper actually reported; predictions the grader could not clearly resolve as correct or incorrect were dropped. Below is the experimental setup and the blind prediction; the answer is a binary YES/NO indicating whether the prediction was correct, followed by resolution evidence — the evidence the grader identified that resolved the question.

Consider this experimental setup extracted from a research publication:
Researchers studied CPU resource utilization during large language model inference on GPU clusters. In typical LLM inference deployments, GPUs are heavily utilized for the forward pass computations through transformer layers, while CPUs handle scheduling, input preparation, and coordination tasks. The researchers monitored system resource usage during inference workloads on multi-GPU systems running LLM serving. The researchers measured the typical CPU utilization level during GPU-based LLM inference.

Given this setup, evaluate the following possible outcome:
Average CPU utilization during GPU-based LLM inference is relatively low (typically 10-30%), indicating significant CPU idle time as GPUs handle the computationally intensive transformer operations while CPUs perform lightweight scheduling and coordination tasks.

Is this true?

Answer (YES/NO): NO